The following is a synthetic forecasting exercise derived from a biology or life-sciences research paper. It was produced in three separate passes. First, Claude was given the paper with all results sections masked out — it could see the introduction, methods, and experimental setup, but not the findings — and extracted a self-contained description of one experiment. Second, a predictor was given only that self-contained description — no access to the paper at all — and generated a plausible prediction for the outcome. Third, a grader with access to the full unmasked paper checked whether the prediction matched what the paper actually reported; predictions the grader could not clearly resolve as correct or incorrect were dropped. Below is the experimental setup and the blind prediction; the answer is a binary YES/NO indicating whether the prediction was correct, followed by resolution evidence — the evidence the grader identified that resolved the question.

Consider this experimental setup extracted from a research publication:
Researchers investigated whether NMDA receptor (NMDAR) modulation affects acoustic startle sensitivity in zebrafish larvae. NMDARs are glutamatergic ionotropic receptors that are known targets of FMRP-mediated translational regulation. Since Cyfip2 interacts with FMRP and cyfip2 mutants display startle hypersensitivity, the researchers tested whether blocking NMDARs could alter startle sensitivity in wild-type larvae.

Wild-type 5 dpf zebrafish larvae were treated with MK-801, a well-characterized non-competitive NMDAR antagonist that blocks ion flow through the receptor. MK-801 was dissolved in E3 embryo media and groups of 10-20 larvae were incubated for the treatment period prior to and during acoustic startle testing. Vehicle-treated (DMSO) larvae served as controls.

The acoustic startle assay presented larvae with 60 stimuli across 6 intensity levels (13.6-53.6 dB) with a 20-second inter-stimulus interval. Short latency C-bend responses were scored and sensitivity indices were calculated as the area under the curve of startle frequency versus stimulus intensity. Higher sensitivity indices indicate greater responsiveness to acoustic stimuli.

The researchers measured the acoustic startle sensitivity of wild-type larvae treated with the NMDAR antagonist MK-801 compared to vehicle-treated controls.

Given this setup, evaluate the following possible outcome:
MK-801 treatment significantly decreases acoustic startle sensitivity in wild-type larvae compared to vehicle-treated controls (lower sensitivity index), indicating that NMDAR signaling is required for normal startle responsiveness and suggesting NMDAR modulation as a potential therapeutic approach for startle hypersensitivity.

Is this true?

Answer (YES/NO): NO